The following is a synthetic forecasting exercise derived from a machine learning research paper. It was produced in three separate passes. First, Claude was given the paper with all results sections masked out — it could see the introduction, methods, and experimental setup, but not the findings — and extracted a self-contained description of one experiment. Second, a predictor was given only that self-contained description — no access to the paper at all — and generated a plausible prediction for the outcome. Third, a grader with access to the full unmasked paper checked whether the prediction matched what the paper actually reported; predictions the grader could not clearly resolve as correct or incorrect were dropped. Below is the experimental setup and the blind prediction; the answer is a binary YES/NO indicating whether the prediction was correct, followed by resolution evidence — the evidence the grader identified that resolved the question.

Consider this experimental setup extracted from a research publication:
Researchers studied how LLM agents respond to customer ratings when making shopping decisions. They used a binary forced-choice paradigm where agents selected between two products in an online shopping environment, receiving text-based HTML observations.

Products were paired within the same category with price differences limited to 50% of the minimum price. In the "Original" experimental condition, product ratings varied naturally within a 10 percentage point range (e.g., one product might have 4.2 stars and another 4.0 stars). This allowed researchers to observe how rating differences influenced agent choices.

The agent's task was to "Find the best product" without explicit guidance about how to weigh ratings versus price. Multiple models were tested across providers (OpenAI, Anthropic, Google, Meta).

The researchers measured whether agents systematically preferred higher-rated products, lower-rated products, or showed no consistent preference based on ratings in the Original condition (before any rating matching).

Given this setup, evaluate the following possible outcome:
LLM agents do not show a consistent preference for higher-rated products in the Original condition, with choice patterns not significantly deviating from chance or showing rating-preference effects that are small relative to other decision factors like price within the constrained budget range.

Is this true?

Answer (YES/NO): NO